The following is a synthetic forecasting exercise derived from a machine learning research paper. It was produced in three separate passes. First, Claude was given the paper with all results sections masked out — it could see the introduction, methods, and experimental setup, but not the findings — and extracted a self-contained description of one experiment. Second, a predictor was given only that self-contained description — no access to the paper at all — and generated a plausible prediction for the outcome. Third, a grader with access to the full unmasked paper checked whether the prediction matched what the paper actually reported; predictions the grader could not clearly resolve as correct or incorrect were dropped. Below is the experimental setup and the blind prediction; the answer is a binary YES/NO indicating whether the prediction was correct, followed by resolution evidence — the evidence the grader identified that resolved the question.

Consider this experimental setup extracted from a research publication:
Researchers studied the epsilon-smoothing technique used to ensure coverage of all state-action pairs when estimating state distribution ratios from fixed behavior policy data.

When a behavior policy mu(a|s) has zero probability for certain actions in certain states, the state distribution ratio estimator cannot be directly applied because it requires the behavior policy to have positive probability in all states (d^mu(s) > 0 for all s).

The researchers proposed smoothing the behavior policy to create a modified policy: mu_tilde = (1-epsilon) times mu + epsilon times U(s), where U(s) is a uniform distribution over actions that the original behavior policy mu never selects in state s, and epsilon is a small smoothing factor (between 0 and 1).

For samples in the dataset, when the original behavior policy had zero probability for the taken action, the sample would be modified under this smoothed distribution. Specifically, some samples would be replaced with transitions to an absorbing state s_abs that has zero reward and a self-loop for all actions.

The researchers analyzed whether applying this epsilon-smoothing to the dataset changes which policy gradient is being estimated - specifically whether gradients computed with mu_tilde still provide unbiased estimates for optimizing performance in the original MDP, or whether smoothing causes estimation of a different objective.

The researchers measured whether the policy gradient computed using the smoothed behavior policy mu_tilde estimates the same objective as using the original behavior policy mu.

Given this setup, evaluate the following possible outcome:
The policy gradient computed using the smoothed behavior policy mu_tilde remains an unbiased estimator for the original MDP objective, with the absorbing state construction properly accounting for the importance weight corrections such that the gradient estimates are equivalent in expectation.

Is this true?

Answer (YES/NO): NO